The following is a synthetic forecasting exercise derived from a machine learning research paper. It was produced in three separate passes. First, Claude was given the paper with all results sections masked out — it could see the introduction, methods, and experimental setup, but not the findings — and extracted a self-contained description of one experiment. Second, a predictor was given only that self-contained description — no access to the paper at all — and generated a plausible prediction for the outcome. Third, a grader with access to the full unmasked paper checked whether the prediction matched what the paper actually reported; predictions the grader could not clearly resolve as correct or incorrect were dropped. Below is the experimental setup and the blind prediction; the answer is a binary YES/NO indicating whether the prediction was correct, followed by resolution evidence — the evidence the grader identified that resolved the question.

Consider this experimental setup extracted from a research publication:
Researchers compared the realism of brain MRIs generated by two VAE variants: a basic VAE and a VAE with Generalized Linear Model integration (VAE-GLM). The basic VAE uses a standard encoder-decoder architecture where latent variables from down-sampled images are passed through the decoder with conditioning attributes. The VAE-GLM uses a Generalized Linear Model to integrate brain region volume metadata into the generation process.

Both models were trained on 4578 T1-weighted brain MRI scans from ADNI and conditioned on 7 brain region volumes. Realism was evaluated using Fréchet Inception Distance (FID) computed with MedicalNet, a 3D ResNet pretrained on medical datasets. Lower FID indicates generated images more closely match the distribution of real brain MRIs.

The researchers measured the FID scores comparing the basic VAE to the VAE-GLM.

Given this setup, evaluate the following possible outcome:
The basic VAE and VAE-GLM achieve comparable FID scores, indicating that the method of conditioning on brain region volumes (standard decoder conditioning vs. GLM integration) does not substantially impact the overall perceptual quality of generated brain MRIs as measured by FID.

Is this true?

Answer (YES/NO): NO